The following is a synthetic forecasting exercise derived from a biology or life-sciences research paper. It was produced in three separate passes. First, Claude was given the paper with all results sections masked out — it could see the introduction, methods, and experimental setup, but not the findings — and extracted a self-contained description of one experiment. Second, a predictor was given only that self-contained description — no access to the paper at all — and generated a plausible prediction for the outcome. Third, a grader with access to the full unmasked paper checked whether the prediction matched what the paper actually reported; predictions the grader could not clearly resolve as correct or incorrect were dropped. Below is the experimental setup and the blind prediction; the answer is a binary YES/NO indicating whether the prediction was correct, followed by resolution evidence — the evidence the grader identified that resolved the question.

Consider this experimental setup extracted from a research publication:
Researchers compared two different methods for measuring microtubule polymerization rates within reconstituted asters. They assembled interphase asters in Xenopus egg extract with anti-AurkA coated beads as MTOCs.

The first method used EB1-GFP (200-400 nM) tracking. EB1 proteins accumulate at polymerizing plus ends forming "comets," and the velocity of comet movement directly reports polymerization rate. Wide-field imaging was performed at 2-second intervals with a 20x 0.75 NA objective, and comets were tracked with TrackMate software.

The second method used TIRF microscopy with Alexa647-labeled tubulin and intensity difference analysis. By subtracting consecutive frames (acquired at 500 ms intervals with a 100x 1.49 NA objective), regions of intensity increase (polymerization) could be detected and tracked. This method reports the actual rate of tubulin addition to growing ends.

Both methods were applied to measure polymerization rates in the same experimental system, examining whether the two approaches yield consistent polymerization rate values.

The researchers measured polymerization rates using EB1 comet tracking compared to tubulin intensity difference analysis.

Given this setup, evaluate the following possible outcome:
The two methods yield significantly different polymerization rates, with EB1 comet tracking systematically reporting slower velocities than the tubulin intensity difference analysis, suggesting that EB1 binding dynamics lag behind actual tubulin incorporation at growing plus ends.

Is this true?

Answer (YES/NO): NO